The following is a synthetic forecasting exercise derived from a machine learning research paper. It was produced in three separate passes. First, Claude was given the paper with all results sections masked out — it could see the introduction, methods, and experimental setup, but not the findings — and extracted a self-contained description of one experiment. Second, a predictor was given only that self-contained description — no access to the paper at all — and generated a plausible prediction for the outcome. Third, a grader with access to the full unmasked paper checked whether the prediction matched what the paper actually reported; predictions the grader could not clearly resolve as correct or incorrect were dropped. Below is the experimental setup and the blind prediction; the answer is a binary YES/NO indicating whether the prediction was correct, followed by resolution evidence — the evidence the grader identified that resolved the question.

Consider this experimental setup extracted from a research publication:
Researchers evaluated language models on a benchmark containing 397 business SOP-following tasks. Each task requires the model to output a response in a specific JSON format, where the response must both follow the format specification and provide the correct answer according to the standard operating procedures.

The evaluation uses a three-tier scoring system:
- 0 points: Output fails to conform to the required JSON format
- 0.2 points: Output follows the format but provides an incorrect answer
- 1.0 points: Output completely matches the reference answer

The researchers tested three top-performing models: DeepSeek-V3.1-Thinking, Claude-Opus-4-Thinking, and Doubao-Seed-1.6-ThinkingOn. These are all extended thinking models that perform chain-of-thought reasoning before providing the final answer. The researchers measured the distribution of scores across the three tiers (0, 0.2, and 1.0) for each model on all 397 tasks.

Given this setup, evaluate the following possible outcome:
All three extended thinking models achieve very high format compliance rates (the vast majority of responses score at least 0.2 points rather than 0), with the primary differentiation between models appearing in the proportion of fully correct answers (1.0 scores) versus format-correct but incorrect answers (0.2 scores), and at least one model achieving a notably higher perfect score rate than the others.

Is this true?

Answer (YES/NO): NO